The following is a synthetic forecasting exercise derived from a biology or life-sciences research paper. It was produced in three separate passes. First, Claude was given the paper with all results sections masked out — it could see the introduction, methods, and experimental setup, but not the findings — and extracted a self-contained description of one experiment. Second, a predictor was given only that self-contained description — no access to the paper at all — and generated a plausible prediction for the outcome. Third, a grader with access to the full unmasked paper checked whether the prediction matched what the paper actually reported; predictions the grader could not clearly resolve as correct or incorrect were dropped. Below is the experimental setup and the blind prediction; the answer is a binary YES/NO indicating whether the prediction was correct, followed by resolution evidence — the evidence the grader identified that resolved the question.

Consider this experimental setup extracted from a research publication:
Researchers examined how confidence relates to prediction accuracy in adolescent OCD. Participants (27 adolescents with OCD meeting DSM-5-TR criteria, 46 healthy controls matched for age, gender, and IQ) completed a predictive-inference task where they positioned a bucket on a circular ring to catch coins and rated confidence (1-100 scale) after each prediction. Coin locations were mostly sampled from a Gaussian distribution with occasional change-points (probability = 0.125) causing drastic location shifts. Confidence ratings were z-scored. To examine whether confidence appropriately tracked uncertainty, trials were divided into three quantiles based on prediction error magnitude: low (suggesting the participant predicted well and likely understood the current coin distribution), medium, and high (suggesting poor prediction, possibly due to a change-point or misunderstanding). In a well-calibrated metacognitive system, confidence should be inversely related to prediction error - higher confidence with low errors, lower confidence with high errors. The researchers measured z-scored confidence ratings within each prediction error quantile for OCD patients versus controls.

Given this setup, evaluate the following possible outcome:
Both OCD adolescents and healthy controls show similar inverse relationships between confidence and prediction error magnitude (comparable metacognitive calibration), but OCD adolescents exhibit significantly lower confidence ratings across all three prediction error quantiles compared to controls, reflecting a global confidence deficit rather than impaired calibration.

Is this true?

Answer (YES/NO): NO